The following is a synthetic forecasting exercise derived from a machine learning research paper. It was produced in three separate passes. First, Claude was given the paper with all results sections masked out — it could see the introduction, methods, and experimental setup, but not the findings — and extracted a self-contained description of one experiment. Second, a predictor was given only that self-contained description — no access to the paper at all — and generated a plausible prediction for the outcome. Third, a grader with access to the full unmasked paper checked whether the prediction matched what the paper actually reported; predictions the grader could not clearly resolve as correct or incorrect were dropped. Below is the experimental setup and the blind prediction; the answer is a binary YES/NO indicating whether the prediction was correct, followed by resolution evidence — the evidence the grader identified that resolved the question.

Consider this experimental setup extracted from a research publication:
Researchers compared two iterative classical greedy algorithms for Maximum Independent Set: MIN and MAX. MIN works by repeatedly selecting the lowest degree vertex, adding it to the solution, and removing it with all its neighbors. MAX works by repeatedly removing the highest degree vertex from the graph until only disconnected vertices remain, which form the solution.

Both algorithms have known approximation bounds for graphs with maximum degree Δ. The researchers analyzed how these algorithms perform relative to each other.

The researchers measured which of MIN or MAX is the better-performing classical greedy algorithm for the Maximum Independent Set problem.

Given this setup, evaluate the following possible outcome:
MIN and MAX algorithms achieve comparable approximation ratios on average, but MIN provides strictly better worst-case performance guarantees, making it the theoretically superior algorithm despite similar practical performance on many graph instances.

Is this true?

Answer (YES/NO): NO